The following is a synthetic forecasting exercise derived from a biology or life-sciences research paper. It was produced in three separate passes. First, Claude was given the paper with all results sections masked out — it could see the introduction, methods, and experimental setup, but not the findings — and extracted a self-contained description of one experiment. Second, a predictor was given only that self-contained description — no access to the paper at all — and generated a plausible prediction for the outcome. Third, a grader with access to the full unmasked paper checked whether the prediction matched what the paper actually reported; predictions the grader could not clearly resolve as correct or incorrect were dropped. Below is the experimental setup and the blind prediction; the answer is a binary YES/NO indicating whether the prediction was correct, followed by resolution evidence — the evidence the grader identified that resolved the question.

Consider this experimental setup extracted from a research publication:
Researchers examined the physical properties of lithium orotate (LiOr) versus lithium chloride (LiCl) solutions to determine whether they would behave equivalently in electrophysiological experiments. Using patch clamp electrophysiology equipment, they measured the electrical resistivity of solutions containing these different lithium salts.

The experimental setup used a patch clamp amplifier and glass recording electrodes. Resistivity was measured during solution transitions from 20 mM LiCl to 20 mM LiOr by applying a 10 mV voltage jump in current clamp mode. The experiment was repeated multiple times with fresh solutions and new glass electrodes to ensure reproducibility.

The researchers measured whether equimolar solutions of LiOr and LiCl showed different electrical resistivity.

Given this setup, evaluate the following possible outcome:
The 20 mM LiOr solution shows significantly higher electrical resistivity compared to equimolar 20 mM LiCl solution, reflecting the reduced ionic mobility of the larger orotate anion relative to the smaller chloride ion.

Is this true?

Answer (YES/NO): NO